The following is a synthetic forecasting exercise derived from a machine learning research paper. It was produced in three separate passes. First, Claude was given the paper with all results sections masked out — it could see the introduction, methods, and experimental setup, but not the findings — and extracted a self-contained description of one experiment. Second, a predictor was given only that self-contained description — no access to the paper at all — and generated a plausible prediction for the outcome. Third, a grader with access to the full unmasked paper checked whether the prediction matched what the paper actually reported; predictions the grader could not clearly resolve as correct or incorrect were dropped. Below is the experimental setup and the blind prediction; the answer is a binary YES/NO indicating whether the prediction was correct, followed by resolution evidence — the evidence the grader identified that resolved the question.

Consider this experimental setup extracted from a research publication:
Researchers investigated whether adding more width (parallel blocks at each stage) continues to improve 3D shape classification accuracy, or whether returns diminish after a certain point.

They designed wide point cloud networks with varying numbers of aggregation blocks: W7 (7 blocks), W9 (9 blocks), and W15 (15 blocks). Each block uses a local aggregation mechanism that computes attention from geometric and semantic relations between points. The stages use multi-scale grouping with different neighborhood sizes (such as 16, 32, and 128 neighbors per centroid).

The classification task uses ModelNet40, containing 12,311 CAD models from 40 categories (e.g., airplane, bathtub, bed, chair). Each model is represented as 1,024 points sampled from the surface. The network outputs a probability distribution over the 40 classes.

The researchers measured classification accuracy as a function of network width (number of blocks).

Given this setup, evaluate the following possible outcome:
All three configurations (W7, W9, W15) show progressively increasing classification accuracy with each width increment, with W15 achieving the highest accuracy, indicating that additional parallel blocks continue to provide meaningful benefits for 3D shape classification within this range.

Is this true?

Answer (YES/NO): NO